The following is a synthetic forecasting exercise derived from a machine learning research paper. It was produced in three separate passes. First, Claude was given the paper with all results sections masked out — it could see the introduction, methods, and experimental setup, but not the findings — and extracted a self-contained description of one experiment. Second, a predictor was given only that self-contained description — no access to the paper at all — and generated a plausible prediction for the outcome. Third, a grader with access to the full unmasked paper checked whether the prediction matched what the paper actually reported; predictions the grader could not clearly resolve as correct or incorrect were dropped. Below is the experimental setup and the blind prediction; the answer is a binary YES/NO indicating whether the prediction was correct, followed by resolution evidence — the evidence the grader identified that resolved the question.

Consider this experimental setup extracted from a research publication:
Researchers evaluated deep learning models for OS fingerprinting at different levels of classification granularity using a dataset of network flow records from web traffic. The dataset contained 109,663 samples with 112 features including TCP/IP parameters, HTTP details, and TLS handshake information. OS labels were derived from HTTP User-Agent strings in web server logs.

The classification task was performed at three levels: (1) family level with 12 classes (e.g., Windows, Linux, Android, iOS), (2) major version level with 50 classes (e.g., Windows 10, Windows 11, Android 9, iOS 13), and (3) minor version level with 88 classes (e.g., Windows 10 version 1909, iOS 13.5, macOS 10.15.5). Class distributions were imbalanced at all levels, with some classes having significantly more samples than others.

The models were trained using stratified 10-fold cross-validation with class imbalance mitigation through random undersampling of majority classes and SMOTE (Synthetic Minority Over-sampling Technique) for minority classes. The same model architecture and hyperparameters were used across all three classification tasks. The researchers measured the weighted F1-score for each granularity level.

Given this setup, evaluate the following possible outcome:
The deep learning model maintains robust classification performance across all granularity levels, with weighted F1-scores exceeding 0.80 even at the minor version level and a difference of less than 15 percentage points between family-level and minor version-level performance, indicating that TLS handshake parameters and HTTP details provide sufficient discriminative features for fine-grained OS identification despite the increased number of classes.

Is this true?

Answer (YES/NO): NO